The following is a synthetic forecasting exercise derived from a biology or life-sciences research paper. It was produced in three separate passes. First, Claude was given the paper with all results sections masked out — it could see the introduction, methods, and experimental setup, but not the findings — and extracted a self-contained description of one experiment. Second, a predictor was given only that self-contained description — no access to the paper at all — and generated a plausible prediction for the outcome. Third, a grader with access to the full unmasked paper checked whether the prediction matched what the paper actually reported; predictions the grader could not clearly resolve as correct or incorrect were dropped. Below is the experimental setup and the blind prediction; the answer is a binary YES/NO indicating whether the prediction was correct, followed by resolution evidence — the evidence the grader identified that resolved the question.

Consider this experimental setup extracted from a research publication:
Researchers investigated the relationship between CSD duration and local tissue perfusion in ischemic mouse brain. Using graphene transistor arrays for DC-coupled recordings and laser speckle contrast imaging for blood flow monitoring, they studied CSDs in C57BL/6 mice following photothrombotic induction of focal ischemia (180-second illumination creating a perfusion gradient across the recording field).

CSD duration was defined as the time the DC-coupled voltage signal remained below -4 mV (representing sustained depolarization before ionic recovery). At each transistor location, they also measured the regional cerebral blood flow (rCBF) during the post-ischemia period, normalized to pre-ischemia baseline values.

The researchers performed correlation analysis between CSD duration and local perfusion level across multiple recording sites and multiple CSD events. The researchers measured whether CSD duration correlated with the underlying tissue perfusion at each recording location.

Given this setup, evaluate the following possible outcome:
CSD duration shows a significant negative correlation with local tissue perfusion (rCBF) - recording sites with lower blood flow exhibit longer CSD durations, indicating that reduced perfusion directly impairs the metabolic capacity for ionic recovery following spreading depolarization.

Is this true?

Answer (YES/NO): YES